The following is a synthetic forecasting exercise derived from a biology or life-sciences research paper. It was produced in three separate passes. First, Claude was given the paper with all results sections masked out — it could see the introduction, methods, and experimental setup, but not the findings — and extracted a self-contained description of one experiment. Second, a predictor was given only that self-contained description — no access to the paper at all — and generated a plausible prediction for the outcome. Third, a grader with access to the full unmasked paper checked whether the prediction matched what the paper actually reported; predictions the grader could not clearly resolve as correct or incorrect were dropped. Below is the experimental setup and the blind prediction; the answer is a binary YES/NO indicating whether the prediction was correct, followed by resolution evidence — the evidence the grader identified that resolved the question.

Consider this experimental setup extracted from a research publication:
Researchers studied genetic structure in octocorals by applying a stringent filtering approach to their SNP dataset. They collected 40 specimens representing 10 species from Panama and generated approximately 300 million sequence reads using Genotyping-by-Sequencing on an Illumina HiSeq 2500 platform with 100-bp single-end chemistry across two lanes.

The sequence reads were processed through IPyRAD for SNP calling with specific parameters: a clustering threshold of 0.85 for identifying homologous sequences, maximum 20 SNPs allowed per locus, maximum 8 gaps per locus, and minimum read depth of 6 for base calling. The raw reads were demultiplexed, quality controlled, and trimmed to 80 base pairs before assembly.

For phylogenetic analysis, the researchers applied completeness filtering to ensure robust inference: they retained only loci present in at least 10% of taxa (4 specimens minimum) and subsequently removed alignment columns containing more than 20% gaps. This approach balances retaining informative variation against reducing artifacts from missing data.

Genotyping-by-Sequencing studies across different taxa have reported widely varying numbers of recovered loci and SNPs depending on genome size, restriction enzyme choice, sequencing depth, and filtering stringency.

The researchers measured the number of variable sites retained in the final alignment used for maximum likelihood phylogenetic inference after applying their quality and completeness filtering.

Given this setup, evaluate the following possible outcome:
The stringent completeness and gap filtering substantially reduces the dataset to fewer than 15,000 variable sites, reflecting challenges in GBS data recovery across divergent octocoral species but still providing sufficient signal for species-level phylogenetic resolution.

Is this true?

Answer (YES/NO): NO